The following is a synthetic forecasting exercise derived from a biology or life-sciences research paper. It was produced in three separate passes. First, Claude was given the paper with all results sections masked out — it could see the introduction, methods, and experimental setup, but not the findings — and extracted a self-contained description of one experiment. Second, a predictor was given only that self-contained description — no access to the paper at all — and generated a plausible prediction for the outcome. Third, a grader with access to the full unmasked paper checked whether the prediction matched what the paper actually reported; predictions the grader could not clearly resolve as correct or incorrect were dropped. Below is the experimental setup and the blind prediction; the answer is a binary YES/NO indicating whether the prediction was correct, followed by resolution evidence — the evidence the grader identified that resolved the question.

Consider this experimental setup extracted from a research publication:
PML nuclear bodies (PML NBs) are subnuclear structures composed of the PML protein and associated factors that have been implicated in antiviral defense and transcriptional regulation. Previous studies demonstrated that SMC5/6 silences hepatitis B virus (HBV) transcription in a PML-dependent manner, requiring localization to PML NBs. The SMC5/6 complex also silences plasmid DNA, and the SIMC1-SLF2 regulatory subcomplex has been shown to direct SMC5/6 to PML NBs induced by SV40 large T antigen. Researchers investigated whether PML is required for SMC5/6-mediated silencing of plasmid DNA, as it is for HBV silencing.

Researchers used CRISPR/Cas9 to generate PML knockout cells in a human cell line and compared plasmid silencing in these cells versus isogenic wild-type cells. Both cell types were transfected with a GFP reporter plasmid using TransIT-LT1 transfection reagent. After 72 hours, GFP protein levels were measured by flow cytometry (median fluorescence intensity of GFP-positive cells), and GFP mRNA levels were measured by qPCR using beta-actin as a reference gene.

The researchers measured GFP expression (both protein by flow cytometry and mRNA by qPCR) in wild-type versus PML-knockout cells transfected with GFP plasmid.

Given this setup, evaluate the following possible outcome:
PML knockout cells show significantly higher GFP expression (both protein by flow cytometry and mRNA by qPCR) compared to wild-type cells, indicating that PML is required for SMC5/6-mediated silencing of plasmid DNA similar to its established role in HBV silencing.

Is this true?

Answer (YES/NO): NO